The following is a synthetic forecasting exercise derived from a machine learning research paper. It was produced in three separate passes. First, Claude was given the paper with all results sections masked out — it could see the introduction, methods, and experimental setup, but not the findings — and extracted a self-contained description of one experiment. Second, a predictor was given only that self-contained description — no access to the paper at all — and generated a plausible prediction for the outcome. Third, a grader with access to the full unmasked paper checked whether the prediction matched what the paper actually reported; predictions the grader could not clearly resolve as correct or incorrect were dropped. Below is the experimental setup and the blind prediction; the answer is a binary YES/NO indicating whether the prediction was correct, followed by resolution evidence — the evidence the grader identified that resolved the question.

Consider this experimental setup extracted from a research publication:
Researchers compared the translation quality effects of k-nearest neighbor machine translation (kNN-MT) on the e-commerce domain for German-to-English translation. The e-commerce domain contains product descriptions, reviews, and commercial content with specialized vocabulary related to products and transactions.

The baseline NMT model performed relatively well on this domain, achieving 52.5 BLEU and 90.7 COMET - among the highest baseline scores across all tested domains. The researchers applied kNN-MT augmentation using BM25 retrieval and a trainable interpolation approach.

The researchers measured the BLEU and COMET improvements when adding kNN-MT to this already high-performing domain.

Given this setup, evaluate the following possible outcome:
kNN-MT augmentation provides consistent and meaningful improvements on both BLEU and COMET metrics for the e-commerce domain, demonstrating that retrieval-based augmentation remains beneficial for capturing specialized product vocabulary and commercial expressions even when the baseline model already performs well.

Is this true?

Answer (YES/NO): NO